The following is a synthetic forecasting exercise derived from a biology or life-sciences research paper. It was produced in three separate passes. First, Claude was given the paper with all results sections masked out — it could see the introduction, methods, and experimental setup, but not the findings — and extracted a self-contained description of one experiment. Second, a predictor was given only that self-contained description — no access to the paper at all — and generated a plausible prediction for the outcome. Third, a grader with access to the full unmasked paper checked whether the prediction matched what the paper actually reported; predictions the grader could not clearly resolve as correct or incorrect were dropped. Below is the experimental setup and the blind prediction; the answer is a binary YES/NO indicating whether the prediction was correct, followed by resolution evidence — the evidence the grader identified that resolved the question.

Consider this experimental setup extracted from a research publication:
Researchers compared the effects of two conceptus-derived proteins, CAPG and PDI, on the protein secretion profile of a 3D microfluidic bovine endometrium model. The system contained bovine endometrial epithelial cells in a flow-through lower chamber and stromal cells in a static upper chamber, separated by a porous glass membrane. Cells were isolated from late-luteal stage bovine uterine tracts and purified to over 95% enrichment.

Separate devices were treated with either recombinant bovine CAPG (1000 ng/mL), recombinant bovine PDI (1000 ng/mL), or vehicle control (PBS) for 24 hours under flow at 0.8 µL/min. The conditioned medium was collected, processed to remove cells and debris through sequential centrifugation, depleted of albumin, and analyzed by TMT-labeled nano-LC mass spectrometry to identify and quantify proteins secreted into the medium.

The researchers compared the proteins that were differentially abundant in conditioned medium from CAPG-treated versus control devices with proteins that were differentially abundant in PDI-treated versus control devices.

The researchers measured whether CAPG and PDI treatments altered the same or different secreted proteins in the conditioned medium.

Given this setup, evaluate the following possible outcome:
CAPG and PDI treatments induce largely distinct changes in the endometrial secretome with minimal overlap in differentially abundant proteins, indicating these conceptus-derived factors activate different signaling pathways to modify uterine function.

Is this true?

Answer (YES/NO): YES